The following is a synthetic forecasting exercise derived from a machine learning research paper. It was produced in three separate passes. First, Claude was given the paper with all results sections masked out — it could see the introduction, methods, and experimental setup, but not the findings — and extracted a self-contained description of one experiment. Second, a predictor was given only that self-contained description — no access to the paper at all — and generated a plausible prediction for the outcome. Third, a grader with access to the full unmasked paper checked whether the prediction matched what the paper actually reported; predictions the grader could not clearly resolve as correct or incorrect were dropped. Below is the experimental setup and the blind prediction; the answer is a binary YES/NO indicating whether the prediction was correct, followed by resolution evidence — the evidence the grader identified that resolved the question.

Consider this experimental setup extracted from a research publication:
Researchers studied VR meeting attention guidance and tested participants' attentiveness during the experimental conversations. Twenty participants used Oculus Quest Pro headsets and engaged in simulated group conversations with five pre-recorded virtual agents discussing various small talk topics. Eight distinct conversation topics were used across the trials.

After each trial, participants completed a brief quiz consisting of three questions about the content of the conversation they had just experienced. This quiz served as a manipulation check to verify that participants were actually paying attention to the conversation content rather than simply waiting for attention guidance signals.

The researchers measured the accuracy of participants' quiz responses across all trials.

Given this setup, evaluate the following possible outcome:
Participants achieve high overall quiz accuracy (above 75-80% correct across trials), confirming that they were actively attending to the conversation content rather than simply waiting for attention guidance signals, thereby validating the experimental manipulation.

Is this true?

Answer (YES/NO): YES